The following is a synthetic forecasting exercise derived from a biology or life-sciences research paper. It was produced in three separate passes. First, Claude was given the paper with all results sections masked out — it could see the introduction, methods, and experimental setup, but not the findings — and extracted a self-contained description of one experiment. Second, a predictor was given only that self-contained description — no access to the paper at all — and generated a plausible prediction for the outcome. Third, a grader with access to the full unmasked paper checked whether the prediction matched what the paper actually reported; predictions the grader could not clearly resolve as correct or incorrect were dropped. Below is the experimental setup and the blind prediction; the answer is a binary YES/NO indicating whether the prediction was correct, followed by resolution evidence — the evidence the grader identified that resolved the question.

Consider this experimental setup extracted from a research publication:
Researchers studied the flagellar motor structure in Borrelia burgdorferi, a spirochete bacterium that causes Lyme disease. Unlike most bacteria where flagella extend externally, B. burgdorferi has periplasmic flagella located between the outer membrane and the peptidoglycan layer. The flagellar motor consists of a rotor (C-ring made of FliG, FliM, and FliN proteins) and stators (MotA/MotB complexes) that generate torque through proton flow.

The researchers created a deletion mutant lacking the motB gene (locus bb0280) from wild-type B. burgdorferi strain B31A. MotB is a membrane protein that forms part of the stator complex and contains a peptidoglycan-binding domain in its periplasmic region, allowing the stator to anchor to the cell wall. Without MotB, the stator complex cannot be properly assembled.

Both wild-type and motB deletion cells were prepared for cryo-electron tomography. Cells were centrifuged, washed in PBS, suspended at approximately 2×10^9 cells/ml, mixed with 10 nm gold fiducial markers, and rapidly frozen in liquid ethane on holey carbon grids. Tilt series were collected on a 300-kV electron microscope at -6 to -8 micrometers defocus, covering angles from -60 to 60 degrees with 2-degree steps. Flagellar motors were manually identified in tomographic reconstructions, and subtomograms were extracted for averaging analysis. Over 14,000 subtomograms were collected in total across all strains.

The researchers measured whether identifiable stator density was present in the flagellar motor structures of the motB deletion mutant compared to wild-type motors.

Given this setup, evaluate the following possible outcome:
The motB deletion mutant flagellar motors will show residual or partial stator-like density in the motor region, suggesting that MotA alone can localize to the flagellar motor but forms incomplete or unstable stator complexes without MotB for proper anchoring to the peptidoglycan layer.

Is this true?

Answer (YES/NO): NO